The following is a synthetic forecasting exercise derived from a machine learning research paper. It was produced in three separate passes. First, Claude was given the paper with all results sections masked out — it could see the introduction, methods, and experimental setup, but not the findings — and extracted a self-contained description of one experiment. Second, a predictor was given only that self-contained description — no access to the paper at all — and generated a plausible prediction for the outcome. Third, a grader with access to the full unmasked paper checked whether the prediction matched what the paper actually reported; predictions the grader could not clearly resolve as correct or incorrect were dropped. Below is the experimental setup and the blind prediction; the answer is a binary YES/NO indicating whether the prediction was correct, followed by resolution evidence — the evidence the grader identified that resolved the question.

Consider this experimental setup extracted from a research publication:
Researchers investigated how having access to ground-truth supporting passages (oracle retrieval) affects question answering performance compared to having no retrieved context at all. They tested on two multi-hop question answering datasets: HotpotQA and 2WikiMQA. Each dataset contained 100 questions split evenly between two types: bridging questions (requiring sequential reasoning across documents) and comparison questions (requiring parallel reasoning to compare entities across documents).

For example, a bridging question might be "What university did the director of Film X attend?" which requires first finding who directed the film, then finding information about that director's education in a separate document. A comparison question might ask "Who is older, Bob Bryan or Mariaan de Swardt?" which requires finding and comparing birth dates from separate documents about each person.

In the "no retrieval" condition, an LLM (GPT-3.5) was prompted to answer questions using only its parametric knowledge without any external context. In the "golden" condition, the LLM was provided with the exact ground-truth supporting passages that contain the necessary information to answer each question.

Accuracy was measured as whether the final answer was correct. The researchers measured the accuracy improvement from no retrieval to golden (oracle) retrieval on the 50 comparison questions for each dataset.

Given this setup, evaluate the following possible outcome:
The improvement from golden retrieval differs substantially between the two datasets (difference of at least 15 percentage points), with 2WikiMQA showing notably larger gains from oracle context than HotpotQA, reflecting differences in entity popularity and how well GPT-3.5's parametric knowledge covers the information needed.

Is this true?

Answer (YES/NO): YES